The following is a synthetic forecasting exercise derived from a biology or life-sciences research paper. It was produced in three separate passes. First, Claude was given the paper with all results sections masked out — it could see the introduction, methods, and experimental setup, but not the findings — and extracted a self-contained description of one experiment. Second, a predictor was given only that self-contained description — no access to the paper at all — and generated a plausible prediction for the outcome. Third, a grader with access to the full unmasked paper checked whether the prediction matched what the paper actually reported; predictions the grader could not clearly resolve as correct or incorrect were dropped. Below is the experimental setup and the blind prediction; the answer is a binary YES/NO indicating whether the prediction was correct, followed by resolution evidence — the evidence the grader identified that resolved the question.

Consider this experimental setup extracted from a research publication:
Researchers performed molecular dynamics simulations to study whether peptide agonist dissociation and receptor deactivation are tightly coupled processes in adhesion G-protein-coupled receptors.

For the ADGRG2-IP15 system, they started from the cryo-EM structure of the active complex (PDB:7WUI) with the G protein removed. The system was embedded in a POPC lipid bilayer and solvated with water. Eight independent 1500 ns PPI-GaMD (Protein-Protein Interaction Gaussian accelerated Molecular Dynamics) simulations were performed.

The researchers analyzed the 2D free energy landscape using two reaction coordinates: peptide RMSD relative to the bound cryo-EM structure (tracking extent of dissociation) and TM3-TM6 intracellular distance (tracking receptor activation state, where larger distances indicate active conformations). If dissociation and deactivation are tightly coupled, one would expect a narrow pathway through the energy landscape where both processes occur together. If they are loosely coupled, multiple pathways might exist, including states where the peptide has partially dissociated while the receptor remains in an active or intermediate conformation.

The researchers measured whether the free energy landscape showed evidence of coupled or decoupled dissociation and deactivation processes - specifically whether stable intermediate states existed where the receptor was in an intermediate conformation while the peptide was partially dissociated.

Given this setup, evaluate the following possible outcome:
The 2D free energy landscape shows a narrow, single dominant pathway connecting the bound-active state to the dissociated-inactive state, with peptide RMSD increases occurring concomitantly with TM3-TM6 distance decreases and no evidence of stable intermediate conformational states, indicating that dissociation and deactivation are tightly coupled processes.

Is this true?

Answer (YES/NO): NO